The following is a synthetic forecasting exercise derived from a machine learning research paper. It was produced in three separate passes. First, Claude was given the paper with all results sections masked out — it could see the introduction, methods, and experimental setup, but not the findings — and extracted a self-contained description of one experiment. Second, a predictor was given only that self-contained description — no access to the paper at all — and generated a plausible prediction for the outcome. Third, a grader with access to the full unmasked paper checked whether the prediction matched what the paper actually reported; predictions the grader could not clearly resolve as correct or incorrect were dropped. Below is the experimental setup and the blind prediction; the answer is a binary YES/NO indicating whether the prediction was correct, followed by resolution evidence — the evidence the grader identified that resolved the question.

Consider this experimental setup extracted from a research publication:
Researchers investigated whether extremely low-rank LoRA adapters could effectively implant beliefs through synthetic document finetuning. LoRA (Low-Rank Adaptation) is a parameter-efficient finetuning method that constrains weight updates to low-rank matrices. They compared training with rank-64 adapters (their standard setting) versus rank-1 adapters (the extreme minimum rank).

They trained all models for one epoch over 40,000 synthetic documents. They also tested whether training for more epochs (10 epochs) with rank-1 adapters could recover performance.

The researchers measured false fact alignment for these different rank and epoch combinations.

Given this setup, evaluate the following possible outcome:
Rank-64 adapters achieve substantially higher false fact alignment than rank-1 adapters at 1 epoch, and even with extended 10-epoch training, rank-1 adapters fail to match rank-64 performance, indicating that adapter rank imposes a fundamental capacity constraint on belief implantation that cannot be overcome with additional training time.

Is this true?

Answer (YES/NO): NO